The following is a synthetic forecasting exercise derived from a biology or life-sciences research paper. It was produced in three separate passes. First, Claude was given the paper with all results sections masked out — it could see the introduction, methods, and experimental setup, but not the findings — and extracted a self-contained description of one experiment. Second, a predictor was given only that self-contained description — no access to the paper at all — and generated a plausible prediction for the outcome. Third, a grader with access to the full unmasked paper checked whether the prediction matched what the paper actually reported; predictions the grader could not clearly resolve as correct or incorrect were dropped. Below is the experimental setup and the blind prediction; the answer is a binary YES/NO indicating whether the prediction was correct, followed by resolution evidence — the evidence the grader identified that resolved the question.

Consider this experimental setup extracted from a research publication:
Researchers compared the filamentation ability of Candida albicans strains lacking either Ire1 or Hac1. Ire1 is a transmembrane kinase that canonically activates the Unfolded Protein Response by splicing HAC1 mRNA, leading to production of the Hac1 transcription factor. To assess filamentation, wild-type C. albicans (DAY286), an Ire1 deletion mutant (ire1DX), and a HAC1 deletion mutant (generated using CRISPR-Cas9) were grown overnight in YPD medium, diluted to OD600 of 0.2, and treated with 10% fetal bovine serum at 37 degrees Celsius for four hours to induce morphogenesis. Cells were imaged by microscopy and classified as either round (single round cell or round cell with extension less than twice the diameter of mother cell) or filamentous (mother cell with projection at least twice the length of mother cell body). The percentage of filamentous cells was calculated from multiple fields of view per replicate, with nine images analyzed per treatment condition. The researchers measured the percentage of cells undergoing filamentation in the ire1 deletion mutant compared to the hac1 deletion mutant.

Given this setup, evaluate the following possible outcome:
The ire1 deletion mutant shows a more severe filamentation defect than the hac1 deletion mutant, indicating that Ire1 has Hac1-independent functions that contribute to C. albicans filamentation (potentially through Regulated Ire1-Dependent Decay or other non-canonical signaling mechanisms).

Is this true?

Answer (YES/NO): YES